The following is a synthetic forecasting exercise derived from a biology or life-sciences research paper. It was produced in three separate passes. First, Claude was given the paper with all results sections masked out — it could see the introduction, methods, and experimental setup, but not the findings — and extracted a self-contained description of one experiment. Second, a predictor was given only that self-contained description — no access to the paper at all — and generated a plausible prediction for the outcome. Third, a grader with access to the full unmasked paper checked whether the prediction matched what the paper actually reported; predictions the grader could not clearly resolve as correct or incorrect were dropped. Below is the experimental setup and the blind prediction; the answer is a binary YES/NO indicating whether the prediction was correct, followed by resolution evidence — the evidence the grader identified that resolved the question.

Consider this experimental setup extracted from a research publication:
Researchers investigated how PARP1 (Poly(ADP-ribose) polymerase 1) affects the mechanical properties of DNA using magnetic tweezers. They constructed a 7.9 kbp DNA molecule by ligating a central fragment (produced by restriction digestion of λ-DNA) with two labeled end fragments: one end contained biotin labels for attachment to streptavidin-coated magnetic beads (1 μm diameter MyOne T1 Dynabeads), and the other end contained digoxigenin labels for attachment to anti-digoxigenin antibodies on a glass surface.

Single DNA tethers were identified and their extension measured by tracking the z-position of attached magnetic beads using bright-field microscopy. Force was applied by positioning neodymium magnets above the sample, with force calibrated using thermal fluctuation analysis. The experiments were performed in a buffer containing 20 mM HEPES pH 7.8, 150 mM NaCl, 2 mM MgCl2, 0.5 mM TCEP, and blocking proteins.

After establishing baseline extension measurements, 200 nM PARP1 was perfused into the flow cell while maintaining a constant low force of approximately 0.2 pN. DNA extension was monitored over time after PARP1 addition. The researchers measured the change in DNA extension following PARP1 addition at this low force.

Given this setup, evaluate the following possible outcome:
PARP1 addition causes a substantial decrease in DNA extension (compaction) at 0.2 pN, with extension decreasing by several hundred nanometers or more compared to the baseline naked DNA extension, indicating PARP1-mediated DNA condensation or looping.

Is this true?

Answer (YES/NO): YES